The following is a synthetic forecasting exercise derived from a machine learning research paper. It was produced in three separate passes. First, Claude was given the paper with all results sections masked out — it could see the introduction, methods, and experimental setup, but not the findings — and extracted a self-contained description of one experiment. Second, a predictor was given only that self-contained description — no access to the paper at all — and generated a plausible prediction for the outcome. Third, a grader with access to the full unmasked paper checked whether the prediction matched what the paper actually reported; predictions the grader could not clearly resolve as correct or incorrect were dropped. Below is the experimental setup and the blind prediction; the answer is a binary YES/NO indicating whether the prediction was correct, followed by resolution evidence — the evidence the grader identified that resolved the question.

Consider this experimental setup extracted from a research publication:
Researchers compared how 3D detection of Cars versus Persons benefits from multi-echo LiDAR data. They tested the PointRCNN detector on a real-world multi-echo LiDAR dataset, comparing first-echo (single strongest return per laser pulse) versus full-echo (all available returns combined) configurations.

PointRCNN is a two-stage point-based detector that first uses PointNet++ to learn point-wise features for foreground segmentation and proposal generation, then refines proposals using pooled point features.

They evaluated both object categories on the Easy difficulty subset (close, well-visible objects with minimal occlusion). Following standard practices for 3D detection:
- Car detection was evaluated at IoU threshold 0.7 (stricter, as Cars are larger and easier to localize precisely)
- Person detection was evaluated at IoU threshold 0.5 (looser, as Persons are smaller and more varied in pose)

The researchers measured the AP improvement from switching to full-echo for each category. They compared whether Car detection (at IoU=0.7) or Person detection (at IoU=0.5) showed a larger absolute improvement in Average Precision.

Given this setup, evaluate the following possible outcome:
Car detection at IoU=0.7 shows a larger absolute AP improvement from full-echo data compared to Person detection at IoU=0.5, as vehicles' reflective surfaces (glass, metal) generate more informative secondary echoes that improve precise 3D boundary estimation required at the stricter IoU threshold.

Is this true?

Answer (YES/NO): YES